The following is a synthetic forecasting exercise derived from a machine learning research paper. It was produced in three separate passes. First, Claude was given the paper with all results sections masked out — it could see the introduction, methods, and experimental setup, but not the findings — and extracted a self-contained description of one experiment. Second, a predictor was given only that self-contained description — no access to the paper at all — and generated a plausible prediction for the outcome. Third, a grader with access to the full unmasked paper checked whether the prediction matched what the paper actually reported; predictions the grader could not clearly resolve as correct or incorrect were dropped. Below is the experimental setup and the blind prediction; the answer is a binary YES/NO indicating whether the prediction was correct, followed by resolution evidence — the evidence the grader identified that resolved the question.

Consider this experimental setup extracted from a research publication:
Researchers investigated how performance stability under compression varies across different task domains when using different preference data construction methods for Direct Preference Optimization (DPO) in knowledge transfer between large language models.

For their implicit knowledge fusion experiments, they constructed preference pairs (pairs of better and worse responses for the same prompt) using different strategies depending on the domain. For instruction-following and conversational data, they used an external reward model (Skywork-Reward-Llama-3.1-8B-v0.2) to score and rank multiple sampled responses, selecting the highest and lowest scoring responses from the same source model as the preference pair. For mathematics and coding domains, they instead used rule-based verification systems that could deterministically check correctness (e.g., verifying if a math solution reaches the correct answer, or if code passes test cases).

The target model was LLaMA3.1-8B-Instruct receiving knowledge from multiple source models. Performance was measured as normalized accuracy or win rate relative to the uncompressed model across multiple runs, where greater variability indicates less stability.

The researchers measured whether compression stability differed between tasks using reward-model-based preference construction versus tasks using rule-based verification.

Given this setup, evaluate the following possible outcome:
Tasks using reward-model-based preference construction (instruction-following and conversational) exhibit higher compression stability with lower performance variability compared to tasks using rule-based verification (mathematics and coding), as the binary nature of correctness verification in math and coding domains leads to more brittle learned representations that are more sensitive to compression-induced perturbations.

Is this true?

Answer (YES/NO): NO